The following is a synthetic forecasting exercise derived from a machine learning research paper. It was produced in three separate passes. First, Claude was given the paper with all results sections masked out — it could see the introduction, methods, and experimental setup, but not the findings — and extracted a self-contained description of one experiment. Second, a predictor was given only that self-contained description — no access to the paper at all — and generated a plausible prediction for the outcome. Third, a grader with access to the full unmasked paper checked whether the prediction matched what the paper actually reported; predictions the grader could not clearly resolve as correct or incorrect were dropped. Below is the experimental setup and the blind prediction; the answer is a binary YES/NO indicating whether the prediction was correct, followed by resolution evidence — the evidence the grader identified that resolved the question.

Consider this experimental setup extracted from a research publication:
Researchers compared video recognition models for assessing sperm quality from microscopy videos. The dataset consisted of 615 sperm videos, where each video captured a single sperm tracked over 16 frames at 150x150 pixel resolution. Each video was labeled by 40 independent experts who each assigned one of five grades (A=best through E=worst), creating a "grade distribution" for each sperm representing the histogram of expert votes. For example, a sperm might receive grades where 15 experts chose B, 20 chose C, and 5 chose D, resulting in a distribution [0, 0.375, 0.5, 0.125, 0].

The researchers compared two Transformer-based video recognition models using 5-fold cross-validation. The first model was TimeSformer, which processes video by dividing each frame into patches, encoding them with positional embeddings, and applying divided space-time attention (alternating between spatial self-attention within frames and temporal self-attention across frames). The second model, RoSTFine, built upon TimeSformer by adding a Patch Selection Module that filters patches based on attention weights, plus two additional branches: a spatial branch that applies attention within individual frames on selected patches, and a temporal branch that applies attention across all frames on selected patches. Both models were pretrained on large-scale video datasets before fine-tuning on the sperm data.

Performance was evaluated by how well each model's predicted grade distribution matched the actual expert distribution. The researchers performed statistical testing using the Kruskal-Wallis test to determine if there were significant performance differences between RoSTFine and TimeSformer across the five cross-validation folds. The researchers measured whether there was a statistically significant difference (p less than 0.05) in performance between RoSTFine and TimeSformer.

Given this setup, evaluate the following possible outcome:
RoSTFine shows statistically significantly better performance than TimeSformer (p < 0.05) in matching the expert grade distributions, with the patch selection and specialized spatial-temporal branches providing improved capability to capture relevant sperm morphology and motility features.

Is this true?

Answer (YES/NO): NO